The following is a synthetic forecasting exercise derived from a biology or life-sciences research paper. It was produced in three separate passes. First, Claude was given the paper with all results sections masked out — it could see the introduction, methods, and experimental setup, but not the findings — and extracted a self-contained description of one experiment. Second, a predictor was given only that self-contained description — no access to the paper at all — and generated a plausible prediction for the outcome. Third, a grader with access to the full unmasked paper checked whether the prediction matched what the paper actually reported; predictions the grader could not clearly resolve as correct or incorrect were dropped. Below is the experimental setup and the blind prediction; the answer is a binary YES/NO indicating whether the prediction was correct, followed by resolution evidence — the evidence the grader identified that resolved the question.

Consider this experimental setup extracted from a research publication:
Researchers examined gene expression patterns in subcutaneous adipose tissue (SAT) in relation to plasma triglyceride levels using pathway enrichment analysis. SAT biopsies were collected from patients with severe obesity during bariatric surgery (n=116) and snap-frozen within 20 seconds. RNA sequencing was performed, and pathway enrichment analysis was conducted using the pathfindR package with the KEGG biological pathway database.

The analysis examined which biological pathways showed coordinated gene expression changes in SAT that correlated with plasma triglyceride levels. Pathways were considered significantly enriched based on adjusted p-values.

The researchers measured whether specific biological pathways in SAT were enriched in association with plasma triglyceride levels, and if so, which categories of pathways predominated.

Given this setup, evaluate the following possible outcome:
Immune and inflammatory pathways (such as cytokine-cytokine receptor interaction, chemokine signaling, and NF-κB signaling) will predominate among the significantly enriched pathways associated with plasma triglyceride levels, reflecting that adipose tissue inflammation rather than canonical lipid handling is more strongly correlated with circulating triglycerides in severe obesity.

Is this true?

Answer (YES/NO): NO